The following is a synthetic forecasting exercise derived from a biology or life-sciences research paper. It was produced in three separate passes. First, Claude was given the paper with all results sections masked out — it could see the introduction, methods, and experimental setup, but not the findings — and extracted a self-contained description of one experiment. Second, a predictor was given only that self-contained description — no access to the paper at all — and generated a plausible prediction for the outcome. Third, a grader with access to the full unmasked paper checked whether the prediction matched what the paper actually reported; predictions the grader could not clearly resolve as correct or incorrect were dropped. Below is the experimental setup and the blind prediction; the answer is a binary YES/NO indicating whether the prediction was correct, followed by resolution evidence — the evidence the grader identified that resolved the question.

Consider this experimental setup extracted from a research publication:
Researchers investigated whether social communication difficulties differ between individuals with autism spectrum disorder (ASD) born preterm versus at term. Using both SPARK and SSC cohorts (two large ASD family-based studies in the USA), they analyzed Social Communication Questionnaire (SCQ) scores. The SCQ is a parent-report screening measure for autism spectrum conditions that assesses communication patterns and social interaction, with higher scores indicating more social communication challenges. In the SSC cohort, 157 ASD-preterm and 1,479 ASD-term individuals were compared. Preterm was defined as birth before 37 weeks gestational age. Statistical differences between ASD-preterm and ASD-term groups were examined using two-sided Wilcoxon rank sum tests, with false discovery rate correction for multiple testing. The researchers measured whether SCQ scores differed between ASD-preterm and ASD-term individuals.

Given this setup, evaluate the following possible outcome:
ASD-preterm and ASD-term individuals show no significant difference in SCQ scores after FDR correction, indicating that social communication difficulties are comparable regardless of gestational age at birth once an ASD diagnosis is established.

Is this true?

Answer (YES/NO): YES